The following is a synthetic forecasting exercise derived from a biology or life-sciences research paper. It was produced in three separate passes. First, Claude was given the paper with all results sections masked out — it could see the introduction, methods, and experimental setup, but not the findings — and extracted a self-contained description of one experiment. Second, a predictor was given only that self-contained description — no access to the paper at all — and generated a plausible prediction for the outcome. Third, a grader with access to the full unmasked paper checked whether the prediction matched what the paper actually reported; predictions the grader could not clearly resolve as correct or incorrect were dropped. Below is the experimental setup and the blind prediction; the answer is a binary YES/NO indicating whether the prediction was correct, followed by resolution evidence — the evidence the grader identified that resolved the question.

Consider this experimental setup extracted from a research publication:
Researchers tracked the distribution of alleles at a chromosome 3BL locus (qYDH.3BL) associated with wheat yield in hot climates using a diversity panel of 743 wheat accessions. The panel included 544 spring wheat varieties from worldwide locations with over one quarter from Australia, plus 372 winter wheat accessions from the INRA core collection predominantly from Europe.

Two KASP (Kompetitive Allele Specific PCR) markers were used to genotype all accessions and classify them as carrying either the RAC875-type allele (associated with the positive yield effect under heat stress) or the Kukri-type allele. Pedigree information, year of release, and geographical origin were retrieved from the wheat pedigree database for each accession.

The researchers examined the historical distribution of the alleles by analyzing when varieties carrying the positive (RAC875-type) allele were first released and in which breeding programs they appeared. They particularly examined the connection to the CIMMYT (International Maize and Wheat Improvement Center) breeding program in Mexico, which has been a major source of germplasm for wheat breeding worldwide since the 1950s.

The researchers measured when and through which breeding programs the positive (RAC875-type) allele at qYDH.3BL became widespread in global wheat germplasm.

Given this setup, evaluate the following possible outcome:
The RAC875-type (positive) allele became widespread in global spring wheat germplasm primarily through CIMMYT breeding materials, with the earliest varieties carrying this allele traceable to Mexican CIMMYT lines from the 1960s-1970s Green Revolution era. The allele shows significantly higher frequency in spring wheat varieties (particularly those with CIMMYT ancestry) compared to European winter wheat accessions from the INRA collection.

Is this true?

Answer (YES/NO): NO